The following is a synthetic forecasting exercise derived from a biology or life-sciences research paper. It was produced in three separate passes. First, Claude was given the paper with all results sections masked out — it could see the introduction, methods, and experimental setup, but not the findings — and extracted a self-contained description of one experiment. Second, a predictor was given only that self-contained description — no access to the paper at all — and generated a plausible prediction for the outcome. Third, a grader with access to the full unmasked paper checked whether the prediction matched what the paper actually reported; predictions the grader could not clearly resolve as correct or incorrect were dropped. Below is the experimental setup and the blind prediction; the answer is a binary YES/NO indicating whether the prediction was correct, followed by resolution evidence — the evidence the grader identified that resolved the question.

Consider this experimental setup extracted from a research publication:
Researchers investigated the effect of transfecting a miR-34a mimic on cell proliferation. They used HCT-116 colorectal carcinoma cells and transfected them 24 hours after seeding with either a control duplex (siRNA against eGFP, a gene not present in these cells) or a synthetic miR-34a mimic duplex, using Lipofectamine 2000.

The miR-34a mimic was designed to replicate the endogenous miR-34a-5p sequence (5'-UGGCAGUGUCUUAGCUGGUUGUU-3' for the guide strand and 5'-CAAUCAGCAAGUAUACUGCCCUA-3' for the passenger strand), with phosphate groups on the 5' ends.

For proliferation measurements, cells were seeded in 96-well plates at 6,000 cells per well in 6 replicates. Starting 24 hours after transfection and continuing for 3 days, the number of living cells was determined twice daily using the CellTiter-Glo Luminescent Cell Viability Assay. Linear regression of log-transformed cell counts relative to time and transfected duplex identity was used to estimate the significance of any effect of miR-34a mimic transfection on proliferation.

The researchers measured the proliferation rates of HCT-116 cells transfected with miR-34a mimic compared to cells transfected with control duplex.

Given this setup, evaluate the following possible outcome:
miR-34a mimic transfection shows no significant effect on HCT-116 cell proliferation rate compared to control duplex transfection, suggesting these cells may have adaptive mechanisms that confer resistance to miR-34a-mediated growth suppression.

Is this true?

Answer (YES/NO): NO